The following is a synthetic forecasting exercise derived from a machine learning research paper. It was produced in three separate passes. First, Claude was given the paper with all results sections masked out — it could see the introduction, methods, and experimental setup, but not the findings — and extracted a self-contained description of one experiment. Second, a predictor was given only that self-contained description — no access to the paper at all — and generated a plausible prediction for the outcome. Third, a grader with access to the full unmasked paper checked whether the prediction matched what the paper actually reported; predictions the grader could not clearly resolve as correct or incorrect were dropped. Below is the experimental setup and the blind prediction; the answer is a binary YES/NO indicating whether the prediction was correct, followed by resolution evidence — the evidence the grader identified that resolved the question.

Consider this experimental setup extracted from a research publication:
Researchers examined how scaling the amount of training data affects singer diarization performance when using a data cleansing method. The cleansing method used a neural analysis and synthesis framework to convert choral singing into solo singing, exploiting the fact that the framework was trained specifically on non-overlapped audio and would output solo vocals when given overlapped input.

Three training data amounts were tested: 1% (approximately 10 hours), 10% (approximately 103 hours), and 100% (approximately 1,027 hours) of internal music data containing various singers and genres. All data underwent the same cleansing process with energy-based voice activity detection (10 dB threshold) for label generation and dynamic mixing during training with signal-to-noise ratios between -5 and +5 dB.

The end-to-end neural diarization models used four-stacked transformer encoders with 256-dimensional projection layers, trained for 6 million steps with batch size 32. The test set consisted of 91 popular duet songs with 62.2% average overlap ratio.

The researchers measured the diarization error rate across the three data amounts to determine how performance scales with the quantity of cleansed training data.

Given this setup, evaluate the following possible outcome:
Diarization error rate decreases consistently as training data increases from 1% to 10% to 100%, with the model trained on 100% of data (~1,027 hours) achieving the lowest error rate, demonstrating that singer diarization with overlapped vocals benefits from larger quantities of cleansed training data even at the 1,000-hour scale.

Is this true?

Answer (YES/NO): NO